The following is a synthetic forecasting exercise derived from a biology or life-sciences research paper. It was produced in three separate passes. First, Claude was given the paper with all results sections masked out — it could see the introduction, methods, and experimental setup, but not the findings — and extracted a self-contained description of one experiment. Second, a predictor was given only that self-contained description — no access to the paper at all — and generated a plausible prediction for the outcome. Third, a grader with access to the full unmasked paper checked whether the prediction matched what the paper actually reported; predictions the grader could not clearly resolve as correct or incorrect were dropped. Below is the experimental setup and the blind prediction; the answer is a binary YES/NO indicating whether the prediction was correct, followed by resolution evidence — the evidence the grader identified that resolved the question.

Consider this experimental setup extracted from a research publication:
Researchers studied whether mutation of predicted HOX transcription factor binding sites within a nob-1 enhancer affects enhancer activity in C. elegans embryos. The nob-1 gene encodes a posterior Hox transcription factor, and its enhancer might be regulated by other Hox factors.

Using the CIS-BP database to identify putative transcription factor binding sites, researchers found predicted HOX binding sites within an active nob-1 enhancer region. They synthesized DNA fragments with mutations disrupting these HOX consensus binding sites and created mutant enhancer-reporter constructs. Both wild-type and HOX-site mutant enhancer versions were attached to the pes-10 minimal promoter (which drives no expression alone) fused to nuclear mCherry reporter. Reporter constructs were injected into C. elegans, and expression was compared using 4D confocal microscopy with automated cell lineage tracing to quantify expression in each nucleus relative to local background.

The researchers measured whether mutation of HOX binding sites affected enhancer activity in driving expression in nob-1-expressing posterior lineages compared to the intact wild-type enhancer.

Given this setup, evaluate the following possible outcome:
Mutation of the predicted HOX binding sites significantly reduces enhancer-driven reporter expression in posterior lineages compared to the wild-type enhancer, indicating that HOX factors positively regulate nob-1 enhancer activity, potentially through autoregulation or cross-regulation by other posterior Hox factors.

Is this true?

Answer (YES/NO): NO